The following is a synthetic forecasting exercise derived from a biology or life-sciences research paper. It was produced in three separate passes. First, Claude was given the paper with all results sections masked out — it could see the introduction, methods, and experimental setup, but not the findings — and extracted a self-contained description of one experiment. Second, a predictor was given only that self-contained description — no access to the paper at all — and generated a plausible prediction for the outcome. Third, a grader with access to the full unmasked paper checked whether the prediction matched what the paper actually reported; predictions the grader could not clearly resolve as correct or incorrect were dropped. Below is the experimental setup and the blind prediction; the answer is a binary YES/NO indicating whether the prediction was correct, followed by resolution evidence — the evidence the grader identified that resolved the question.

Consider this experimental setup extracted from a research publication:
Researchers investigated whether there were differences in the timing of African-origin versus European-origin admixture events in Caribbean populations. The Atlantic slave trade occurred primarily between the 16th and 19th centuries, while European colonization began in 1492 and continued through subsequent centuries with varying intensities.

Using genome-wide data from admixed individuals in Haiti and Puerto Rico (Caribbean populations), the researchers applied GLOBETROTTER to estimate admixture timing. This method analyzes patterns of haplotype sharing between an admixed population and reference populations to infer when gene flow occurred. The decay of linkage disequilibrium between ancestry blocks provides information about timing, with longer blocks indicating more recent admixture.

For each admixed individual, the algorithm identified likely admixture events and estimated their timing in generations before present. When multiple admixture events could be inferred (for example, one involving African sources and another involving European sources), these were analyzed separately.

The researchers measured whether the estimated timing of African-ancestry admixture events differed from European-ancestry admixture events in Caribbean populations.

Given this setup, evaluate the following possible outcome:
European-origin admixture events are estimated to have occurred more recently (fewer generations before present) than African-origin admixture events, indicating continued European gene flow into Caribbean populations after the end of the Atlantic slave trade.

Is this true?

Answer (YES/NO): NO